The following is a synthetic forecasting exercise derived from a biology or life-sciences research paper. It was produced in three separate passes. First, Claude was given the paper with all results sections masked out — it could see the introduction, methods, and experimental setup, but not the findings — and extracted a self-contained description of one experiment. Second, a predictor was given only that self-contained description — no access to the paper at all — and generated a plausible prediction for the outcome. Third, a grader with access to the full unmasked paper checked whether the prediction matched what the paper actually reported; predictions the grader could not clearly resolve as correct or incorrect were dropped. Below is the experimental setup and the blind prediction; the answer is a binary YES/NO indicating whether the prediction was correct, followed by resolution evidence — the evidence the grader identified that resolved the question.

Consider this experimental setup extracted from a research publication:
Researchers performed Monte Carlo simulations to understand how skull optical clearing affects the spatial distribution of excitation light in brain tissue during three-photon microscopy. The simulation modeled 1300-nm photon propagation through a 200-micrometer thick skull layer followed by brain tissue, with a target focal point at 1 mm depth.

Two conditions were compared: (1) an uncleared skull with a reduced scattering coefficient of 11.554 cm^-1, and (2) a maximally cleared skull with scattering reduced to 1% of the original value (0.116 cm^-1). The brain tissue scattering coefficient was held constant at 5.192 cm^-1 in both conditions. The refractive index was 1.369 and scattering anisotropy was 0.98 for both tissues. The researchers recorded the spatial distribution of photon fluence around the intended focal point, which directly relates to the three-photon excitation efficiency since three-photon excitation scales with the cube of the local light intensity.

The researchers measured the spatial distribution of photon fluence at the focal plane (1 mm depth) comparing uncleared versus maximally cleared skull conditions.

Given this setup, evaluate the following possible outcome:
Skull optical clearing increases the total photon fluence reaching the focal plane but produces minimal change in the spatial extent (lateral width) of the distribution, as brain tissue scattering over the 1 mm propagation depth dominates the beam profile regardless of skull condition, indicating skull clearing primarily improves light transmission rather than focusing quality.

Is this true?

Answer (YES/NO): NO